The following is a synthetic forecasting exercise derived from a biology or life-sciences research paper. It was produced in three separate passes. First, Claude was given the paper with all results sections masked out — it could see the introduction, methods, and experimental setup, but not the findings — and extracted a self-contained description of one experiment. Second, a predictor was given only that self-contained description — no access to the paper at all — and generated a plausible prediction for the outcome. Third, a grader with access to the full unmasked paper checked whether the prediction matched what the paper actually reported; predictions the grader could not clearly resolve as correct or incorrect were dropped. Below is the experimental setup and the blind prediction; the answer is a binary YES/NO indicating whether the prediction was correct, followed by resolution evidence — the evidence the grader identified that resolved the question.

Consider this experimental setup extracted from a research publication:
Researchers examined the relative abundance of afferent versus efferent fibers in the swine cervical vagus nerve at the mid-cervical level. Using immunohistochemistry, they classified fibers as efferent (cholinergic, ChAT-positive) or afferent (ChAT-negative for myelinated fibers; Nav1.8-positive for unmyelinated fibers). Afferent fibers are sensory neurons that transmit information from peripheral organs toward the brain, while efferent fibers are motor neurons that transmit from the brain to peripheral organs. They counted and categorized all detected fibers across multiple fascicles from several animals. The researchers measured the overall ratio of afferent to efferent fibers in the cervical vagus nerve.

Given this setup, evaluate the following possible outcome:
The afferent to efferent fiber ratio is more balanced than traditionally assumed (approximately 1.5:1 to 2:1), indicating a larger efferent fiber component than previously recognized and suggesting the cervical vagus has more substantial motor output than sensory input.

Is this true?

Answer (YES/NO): NO